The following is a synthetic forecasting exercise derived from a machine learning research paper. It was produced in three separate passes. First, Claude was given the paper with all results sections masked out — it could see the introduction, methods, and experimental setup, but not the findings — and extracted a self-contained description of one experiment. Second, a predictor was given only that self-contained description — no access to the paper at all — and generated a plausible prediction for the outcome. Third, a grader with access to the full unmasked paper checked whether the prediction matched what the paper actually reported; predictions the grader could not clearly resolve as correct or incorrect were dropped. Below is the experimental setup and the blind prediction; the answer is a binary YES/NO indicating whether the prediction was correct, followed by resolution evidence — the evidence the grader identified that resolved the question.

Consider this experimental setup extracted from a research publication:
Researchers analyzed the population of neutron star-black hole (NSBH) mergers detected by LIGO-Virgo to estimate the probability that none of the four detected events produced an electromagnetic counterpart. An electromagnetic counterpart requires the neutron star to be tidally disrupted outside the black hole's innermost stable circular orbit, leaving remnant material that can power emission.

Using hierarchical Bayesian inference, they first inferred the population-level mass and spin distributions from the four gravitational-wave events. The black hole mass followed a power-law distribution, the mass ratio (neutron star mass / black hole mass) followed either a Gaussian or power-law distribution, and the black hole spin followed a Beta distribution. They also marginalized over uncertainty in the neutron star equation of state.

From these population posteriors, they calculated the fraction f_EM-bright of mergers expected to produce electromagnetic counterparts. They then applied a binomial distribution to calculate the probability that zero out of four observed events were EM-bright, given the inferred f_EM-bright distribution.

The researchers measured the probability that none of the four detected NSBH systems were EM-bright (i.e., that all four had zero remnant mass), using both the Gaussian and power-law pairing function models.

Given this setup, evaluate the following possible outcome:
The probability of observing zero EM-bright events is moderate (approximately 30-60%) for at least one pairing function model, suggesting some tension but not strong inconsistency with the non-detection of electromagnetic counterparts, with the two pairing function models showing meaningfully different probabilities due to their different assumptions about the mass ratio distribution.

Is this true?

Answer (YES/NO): NO